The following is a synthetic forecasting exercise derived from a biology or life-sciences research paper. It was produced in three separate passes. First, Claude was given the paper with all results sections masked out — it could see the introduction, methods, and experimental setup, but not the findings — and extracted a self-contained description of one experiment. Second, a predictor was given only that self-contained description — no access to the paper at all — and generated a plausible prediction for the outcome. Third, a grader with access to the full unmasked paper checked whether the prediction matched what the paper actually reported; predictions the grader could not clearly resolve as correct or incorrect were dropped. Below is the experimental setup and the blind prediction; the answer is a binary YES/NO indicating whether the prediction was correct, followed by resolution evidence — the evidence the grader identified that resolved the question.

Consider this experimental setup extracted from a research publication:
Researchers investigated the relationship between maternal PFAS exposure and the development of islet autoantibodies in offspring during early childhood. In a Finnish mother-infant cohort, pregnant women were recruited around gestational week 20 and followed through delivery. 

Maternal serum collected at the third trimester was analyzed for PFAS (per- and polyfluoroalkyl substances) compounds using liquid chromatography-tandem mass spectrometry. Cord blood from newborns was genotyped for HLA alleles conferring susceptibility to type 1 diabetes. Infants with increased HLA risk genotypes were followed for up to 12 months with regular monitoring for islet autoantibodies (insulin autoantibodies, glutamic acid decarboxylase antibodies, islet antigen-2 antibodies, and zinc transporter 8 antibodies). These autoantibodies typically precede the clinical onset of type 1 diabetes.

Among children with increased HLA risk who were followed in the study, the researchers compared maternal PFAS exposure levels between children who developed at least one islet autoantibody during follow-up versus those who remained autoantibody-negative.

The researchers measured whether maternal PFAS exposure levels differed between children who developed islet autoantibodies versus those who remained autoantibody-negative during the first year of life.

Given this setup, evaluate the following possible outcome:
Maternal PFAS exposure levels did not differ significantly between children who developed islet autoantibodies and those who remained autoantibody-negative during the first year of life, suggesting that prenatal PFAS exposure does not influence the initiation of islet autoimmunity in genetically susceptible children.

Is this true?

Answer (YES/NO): NO